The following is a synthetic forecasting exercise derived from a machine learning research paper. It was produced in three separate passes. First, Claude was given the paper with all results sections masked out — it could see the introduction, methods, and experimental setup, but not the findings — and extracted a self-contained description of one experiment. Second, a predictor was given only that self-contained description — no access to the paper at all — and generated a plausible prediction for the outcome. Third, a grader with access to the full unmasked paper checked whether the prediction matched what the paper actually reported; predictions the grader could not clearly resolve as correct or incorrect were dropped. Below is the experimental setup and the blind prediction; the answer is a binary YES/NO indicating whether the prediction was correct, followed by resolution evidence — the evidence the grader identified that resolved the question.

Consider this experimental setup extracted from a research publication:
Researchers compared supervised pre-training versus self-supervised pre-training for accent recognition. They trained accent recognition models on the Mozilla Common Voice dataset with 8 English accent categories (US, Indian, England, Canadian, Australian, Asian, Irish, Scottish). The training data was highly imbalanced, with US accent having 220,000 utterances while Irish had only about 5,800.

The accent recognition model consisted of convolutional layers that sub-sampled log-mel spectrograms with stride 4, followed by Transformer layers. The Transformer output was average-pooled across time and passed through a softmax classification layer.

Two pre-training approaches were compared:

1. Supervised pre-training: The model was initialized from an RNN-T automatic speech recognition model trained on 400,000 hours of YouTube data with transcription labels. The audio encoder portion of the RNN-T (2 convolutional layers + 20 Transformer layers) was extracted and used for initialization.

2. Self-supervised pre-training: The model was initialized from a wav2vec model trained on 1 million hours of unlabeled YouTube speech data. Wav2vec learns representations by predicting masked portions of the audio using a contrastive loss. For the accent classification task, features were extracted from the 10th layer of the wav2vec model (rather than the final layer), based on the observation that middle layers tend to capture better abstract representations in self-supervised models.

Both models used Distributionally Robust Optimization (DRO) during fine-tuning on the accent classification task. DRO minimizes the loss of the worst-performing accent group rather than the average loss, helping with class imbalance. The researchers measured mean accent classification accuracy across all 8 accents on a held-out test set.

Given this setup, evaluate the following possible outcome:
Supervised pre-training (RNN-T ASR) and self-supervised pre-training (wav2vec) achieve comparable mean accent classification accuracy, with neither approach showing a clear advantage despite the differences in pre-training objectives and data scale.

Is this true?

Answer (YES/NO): NO